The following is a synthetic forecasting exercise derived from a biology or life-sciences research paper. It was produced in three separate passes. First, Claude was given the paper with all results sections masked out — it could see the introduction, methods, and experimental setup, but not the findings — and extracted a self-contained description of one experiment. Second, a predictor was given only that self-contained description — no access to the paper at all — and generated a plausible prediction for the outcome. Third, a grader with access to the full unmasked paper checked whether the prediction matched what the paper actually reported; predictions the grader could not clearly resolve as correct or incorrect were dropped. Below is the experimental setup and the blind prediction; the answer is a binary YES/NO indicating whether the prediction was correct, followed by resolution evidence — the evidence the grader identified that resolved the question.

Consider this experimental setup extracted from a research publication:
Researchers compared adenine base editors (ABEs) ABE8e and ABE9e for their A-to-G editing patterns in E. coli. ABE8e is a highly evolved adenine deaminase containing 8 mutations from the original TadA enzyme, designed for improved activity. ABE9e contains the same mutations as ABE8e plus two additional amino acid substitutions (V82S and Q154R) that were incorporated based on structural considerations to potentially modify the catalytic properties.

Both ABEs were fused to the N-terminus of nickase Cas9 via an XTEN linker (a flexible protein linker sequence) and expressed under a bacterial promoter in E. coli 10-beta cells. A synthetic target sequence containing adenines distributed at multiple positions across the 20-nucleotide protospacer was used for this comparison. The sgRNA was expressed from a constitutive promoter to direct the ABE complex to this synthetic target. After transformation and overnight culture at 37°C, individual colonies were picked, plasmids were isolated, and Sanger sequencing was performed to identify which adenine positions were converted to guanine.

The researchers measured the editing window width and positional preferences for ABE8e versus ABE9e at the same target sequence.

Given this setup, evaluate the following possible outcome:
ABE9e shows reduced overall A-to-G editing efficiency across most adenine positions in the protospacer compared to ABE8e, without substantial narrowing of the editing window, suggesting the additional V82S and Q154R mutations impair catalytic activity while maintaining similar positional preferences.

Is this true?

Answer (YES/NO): NO